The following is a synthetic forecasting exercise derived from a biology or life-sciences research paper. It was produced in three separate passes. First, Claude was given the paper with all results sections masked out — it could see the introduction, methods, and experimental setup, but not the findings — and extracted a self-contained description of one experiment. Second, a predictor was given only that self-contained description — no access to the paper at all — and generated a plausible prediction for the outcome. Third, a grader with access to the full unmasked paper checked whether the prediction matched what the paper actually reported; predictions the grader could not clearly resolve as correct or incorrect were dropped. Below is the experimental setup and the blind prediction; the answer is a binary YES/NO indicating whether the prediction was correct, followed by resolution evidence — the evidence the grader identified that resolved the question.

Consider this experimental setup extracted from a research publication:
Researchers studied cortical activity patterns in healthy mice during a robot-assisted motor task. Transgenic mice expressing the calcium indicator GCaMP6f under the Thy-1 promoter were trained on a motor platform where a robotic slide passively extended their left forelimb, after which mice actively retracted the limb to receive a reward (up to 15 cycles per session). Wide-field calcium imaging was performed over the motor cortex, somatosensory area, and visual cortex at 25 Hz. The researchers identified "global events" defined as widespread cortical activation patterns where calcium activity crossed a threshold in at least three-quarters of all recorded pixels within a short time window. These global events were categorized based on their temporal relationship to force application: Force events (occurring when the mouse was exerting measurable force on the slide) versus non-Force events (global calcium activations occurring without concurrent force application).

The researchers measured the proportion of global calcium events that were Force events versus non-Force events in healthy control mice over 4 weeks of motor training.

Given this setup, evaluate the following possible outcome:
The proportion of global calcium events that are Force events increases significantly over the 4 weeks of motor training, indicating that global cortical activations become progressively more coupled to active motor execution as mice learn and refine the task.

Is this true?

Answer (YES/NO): NO